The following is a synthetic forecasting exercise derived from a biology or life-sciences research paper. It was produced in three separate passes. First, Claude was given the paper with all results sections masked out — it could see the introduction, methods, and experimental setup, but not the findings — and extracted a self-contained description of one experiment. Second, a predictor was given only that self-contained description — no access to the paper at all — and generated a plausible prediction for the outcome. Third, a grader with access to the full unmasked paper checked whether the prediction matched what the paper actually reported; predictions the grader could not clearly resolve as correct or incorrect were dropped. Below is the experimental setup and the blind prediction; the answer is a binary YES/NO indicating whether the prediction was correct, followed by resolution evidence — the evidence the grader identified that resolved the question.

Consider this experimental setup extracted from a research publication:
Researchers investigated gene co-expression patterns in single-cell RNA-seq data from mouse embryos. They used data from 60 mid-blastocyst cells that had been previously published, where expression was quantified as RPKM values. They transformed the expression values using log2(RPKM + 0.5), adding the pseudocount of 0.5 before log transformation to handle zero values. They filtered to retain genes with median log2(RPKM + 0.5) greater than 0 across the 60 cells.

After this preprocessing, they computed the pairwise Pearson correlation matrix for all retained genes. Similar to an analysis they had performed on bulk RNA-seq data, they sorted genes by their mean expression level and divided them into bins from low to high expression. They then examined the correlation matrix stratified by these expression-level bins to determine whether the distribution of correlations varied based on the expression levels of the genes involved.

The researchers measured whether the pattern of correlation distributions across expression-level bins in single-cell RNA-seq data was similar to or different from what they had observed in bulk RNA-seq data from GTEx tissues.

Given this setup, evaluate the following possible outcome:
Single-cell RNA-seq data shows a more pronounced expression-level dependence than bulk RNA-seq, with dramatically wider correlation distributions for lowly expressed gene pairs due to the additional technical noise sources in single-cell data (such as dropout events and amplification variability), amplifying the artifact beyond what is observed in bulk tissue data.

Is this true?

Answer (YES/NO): NO